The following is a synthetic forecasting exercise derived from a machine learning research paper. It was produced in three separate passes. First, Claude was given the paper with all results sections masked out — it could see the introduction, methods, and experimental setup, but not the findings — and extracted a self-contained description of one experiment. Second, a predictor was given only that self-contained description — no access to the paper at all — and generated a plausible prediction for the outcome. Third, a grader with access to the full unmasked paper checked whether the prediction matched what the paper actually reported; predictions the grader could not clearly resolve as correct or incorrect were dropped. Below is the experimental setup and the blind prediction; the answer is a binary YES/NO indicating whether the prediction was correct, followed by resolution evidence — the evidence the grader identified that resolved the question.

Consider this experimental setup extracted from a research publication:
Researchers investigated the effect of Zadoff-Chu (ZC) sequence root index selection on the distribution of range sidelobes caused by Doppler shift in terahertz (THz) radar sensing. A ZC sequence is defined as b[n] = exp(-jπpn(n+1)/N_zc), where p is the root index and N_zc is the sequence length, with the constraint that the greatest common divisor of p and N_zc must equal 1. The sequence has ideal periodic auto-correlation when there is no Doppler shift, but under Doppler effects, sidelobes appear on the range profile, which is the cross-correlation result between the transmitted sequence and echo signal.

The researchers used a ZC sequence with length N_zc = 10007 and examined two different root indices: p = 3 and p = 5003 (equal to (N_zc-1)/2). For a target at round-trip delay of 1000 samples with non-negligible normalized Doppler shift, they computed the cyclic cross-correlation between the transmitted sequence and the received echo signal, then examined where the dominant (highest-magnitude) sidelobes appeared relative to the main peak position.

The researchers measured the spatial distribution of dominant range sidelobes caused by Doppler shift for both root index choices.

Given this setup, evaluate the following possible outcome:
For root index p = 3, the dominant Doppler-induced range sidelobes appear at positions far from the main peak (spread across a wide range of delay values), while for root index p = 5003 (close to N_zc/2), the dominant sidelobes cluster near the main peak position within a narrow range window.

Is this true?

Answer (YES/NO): YES